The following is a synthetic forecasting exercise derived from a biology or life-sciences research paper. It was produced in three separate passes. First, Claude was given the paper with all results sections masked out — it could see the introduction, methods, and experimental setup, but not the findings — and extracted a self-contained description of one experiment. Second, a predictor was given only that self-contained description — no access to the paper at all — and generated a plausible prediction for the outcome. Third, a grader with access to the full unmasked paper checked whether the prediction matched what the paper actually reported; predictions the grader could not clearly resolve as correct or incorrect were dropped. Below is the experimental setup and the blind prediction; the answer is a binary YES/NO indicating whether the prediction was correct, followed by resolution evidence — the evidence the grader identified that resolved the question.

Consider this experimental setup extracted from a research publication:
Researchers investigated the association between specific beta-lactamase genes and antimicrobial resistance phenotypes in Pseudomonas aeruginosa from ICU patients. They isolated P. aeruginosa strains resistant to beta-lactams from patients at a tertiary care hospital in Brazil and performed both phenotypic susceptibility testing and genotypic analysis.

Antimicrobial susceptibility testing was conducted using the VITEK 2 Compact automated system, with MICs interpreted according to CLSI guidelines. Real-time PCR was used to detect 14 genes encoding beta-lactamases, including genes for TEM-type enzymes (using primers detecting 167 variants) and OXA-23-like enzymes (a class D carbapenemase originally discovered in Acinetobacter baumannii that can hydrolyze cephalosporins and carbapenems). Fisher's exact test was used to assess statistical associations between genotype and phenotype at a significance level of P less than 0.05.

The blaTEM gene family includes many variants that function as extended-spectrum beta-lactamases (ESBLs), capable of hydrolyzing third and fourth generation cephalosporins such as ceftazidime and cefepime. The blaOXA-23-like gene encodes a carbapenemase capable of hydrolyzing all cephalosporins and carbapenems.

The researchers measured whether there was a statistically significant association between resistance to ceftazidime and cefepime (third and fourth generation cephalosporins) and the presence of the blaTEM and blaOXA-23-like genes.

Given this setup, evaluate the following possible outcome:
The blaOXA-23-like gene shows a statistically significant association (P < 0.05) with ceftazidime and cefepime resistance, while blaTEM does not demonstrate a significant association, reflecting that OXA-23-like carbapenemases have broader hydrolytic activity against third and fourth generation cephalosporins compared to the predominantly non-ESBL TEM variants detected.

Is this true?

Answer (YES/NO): NO